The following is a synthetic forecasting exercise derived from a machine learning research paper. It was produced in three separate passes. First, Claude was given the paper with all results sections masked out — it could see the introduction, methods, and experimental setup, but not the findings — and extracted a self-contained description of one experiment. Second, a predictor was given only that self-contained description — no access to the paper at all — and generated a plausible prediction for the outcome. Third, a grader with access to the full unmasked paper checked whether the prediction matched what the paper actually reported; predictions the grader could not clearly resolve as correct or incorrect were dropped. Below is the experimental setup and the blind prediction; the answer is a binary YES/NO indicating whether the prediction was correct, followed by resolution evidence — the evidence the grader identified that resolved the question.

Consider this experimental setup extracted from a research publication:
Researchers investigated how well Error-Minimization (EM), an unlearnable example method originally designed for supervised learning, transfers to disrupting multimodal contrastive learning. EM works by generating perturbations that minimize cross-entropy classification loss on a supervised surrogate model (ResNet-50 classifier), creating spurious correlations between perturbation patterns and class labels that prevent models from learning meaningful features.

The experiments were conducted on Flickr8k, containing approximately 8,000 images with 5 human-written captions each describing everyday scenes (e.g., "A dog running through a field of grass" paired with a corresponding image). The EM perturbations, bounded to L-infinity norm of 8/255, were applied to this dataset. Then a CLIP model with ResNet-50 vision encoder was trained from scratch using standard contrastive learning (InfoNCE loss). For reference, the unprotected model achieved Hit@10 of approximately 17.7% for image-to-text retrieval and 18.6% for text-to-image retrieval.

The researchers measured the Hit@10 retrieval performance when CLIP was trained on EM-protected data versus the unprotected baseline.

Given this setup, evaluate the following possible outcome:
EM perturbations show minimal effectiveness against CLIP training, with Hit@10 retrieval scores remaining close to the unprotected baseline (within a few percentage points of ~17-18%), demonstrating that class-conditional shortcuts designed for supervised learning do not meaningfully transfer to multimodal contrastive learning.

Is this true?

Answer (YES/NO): NO